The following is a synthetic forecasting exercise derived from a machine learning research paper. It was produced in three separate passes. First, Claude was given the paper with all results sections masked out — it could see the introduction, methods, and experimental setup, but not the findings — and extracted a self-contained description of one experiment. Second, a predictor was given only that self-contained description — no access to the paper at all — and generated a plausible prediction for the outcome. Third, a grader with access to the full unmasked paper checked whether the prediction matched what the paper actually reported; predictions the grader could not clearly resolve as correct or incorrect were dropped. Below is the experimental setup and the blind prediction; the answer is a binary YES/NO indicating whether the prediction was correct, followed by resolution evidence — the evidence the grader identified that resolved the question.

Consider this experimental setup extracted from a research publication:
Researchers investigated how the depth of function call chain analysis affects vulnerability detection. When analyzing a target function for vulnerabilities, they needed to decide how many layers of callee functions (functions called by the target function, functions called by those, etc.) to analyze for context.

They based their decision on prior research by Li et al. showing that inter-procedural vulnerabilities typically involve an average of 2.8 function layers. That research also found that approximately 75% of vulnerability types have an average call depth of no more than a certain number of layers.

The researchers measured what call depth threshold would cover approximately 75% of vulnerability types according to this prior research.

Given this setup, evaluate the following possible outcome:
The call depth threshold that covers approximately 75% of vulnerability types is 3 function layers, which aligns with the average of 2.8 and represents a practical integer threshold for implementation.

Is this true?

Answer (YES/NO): YES